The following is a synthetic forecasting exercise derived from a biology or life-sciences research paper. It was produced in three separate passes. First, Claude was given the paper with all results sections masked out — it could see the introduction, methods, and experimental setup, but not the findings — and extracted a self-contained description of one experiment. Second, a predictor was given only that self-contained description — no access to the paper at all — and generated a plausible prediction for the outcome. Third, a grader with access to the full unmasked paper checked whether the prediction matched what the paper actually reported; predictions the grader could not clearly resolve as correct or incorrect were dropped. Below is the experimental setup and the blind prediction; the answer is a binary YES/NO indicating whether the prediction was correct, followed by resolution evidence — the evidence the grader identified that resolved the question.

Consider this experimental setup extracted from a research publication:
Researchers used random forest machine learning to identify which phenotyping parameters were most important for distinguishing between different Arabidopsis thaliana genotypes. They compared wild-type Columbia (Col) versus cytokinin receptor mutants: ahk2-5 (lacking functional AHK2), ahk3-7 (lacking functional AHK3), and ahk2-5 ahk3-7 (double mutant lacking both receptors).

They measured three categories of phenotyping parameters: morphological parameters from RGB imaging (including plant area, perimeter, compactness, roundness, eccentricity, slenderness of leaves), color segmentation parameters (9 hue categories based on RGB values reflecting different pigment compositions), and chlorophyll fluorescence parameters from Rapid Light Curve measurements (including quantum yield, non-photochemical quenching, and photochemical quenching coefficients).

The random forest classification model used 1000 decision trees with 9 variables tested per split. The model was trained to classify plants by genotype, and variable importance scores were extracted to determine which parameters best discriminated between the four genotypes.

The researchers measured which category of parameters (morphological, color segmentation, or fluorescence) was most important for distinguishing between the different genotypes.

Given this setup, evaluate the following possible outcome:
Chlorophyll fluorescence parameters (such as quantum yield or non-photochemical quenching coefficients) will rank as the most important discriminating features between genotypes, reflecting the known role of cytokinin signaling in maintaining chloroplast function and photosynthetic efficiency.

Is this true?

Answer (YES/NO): NO